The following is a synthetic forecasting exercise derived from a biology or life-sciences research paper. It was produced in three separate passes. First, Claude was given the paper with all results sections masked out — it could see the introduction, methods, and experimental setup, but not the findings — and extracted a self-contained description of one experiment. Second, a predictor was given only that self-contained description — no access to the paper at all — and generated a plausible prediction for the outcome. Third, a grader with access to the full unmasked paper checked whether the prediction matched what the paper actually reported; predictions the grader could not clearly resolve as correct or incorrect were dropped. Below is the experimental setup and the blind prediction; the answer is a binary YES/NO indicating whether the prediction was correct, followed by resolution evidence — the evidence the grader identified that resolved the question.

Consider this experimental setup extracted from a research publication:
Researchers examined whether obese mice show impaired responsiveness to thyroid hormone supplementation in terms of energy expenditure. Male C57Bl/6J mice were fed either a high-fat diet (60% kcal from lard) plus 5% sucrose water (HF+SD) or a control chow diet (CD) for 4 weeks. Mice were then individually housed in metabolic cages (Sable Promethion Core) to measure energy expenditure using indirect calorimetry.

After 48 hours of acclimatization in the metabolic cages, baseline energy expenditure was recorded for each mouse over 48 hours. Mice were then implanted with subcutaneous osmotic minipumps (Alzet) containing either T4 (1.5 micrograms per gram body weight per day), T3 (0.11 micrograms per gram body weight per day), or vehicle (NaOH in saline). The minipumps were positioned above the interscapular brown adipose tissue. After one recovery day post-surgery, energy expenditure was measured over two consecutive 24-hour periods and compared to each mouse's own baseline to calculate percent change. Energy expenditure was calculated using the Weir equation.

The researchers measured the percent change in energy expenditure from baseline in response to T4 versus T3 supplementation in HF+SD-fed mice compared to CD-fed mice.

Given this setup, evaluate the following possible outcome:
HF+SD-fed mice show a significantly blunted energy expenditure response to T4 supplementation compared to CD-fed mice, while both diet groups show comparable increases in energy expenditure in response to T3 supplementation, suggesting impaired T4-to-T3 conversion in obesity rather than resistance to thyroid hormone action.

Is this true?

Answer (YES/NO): YES